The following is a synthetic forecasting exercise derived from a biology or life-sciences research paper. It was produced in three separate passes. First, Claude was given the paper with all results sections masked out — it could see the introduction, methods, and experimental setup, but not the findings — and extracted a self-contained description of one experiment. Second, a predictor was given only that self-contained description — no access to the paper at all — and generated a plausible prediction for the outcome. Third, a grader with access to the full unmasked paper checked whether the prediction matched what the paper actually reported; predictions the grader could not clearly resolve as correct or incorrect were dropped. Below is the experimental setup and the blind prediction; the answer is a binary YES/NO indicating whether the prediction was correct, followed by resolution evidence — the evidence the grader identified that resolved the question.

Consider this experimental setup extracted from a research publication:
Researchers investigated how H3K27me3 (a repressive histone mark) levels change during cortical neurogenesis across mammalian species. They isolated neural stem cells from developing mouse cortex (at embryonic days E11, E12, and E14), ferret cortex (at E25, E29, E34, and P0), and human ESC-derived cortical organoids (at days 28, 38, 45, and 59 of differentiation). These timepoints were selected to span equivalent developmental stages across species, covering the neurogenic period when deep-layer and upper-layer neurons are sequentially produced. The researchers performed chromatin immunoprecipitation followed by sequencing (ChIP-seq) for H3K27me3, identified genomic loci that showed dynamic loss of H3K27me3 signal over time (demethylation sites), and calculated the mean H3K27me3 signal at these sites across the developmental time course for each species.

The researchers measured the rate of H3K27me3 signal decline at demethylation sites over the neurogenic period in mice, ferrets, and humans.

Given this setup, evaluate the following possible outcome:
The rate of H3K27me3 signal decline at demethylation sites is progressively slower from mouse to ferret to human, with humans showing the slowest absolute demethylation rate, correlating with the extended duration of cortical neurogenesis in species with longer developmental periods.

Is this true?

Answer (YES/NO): YES